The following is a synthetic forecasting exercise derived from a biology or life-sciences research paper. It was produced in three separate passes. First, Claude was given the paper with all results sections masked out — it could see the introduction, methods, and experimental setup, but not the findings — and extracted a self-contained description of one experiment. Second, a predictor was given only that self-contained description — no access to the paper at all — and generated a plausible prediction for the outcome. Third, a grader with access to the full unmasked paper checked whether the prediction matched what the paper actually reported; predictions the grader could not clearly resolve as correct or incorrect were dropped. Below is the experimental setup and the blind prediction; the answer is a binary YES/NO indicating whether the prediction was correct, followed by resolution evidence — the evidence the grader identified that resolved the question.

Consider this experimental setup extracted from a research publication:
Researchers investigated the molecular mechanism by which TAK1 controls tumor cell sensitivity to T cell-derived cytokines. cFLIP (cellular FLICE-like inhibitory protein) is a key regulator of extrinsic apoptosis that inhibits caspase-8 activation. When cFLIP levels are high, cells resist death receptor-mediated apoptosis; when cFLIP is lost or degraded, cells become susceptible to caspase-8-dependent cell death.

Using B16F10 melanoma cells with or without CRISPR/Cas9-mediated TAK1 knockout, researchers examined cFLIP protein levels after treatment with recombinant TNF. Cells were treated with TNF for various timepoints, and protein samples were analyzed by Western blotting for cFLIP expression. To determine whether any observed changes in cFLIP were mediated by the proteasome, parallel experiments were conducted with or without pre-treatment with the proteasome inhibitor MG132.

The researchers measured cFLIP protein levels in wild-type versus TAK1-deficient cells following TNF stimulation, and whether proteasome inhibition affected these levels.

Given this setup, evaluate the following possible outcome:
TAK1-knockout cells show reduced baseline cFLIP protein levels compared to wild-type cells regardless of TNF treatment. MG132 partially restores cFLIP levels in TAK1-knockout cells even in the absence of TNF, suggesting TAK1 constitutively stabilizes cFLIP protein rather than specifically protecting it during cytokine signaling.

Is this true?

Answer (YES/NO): NO